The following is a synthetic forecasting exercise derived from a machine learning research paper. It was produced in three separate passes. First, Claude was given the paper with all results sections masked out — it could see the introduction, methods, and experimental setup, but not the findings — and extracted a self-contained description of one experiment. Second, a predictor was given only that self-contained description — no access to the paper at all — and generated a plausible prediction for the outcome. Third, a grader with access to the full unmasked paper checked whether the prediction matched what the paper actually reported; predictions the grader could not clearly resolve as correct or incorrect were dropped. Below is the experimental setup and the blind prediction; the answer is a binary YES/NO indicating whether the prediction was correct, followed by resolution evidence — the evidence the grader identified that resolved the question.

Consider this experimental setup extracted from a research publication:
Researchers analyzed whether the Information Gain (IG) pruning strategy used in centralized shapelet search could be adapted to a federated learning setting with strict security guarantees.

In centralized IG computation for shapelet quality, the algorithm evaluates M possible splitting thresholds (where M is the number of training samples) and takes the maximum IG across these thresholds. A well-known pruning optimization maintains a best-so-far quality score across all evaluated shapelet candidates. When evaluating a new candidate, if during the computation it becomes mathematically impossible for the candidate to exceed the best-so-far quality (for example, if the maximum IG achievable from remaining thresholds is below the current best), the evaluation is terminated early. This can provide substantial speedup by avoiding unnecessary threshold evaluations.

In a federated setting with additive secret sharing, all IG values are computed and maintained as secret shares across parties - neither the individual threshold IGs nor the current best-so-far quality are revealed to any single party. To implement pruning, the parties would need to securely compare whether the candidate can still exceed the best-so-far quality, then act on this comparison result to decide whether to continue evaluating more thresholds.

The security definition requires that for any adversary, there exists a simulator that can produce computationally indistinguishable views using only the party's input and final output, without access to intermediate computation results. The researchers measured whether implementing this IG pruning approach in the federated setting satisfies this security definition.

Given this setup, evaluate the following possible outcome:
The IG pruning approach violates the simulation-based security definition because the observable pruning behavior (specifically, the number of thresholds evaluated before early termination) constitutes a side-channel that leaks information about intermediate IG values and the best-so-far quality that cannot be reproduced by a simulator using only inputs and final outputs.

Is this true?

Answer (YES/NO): YES